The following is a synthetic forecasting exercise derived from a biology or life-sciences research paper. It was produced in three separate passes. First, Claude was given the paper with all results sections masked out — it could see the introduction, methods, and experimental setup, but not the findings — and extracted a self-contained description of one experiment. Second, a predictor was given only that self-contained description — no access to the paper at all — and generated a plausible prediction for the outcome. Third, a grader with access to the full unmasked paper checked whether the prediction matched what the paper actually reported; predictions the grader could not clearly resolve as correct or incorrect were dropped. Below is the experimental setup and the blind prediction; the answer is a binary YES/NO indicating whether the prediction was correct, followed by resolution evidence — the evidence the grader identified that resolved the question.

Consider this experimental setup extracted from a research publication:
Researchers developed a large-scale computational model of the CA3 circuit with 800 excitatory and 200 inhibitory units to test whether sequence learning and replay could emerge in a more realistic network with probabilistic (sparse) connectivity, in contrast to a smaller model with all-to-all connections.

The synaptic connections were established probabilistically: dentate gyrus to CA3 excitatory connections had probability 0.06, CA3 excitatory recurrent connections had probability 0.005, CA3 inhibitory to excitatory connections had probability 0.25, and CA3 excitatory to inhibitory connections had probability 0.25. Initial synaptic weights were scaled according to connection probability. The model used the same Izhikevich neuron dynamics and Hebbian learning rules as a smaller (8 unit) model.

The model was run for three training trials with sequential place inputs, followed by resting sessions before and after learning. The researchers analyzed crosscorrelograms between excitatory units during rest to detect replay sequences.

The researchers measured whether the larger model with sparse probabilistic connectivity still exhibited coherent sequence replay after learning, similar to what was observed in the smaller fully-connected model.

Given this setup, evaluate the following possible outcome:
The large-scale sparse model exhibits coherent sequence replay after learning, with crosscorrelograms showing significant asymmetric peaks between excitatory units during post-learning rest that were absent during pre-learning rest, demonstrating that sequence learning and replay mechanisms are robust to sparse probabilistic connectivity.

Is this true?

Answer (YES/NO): YES